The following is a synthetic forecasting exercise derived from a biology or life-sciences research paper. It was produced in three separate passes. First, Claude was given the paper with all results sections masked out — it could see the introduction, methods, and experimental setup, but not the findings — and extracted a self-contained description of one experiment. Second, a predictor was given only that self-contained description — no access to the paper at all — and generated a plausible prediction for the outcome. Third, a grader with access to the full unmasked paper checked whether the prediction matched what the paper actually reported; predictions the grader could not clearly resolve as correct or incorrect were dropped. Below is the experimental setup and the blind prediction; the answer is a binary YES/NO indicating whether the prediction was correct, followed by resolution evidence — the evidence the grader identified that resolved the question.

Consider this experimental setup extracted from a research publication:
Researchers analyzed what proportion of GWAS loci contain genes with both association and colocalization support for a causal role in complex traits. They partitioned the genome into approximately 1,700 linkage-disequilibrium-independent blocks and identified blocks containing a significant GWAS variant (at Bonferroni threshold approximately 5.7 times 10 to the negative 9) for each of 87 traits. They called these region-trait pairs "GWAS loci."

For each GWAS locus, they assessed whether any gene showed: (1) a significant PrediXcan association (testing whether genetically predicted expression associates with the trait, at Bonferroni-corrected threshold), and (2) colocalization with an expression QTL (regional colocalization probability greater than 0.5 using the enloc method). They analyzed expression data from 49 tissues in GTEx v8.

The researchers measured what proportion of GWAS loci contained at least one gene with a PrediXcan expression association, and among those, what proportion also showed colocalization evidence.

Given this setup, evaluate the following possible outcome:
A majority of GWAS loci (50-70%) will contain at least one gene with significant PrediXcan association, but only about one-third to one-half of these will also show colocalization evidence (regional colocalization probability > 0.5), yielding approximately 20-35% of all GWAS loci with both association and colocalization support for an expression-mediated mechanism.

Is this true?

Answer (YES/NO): NO